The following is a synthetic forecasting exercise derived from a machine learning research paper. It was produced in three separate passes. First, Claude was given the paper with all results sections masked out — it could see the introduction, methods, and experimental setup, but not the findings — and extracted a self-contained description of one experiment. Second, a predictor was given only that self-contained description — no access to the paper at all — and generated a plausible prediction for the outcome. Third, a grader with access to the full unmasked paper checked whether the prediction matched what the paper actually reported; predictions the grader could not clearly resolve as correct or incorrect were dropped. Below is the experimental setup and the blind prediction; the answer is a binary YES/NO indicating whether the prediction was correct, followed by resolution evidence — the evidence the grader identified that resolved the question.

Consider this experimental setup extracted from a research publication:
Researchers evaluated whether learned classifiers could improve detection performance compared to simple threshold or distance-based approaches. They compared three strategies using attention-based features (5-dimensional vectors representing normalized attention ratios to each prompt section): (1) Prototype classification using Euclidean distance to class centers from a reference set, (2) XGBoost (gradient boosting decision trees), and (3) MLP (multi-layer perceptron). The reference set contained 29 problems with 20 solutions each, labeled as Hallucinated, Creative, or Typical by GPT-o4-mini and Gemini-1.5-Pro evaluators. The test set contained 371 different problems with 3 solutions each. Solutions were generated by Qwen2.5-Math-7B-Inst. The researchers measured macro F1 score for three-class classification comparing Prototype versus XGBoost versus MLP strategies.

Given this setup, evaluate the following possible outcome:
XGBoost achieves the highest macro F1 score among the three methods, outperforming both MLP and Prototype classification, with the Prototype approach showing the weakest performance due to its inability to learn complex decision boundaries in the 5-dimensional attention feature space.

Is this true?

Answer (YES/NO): NO